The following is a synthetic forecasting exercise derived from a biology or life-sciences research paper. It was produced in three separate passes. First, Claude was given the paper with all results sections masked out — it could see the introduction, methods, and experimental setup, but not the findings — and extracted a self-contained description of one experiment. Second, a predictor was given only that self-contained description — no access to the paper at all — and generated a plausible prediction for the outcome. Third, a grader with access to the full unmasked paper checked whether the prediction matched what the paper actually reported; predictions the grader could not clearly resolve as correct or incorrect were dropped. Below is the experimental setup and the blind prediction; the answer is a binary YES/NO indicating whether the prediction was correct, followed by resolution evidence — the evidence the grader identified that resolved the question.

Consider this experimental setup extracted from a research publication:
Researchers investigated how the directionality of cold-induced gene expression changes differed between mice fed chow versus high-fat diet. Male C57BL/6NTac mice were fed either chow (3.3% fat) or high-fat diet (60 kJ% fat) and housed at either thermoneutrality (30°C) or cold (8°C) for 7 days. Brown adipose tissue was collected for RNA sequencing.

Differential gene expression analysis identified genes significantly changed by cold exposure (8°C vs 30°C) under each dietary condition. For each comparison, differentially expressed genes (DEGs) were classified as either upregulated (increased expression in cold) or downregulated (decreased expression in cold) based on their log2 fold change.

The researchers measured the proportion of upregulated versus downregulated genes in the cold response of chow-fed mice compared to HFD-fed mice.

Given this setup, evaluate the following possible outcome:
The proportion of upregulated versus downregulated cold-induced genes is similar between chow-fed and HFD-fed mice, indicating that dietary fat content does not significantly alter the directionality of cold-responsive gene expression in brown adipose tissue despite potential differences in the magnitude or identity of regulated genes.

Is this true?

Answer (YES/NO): NO